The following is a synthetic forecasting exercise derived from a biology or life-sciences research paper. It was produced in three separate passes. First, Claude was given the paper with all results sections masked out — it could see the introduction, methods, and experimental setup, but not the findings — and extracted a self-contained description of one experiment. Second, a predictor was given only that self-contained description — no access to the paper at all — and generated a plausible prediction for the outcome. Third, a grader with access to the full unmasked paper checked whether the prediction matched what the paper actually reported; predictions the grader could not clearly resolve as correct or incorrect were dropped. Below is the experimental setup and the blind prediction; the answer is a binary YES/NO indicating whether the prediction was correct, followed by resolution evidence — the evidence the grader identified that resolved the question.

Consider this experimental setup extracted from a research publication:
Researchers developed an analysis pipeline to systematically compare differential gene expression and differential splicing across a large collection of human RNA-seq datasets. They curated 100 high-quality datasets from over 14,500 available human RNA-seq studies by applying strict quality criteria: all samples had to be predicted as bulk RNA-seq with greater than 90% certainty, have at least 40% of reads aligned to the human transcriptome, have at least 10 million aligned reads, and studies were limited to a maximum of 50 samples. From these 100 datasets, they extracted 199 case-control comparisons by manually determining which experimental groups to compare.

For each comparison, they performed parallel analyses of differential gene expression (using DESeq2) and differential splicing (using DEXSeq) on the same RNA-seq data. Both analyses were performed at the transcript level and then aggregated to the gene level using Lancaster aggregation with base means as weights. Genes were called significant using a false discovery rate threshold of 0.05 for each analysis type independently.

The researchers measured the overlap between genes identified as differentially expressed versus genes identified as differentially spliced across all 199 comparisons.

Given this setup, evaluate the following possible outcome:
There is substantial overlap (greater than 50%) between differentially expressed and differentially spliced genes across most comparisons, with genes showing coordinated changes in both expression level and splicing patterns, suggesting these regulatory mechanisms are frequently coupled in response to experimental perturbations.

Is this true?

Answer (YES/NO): NO